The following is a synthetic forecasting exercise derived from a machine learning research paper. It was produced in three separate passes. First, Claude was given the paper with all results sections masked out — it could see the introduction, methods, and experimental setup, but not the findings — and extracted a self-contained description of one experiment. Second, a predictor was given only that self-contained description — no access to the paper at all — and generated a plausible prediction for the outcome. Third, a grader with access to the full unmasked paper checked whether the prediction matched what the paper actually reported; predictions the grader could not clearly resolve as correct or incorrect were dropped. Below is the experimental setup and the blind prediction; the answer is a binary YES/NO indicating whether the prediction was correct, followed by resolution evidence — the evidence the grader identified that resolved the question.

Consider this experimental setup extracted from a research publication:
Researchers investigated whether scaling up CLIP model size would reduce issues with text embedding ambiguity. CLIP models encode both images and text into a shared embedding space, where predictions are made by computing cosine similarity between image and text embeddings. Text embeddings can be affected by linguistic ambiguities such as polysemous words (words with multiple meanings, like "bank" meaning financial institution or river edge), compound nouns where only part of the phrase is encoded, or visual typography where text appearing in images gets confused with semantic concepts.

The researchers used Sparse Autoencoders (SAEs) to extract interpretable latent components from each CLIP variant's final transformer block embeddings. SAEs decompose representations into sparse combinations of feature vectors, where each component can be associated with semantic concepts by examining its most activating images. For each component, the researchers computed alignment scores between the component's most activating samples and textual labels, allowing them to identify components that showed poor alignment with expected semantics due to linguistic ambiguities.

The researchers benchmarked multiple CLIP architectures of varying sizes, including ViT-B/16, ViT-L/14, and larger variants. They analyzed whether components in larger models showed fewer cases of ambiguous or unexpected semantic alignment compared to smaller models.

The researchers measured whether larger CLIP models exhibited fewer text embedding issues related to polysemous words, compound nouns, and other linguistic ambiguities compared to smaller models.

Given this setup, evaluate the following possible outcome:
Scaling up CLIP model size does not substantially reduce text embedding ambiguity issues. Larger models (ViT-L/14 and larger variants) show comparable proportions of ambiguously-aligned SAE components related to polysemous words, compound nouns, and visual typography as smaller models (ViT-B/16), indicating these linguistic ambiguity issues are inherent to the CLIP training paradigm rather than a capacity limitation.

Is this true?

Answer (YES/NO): NO